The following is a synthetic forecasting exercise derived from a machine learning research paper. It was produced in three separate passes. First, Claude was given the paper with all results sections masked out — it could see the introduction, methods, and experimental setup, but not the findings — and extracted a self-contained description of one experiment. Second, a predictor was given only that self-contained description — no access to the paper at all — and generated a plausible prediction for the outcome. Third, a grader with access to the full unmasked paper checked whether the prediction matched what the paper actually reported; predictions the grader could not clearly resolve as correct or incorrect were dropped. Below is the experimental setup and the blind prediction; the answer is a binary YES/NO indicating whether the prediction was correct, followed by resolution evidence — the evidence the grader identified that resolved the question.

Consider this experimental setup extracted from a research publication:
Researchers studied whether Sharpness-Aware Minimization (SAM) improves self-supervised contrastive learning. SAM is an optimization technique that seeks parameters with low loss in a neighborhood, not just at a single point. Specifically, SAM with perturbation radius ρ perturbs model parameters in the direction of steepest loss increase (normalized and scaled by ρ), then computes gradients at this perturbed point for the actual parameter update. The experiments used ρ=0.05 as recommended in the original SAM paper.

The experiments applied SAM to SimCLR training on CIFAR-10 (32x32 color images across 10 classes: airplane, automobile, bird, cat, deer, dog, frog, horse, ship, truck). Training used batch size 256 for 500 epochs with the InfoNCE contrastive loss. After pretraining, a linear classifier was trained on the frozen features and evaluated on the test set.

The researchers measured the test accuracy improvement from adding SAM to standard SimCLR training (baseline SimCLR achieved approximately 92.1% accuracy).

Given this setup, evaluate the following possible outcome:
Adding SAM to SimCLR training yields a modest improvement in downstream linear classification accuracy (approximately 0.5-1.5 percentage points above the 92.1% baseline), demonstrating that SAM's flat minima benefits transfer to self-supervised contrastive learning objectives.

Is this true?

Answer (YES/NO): YES